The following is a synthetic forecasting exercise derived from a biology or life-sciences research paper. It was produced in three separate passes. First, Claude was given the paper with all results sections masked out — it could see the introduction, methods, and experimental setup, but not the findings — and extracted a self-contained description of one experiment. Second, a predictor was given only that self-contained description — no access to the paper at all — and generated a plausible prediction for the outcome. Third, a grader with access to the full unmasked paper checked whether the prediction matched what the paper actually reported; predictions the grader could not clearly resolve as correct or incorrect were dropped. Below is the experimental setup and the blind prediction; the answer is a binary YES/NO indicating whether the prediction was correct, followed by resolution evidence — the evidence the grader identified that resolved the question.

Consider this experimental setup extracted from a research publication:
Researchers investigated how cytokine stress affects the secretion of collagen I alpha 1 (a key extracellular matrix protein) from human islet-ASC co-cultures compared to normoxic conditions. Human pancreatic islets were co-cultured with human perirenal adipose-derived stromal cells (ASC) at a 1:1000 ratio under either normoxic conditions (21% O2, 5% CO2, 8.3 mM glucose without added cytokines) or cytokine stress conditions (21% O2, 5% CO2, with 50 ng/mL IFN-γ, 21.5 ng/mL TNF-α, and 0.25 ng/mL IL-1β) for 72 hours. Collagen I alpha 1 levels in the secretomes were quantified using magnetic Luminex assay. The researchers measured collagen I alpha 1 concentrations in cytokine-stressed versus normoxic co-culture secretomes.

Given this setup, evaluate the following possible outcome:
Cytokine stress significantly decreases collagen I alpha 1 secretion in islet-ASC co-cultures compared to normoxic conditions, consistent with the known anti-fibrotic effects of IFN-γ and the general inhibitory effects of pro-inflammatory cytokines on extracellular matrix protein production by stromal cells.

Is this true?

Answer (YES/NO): YES